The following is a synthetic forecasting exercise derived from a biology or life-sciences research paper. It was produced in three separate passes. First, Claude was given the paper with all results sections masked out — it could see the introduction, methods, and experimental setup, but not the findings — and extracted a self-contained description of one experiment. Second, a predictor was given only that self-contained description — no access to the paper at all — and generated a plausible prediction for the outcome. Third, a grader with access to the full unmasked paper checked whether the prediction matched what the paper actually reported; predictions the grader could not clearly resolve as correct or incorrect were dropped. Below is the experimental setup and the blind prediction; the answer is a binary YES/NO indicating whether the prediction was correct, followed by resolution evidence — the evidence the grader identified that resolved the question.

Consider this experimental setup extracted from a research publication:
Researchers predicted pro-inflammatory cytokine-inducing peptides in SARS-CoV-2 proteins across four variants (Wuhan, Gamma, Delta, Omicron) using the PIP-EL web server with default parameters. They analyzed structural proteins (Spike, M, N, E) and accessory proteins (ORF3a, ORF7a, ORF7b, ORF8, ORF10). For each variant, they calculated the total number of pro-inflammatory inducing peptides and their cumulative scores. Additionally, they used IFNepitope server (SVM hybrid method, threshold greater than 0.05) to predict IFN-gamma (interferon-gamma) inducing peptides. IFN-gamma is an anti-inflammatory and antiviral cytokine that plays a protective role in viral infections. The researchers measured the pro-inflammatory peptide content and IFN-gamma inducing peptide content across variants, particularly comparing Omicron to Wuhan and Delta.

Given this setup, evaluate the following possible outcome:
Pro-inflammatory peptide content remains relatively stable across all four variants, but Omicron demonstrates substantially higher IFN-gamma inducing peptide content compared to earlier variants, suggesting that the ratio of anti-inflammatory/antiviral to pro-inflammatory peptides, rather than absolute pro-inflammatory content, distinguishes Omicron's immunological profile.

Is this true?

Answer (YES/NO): NO